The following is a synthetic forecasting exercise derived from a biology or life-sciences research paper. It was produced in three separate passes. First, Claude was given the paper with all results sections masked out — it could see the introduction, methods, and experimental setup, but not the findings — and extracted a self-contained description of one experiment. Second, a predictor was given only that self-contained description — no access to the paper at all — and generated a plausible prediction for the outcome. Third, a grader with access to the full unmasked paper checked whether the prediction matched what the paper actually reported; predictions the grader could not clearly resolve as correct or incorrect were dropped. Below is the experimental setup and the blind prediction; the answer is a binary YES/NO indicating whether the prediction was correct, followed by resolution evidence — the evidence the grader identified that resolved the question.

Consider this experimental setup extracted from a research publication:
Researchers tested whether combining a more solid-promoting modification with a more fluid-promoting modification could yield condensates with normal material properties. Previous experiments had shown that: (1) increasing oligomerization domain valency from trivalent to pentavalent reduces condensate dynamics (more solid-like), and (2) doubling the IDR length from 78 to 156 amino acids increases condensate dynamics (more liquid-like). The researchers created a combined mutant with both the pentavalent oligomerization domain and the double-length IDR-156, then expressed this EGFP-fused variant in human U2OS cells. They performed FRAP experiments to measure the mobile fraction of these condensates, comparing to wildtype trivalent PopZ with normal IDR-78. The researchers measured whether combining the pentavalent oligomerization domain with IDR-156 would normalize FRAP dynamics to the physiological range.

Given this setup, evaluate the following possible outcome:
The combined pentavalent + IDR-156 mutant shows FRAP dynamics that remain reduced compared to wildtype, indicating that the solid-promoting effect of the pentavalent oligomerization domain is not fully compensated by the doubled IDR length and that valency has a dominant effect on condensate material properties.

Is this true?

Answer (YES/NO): NO